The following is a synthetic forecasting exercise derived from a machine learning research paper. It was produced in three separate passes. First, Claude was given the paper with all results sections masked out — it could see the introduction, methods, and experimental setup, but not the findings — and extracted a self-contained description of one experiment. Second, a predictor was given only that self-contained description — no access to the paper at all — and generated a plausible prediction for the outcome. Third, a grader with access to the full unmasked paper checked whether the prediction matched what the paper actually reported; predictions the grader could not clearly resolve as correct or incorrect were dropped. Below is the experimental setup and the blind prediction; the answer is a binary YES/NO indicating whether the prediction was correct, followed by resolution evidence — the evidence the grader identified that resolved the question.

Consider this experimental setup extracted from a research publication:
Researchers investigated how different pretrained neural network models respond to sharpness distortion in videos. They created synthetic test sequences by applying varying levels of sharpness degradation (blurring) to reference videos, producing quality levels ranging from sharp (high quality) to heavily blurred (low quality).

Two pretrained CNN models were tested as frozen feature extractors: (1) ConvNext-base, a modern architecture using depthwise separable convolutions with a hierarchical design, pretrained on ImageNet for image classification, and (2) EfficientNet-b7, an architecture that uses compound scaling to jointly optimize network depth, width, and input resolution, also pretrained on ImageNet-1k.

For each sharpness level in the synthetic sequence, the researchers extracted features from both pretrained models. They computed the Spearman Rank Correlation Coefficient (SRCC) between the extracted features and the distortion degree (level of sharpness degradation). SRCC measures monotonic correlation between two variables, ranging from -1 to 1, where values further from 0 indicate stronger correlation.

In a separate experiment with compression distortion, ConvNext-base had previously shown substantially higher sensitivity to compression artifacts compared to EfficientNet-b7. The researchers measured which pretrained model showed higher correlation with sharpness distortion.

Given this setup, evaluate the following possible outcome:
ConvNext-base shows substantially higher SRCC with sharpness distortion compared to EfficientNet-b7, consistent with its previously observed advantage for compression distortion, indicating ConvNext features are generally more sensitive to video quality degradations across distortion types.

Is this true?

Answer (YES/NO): NO